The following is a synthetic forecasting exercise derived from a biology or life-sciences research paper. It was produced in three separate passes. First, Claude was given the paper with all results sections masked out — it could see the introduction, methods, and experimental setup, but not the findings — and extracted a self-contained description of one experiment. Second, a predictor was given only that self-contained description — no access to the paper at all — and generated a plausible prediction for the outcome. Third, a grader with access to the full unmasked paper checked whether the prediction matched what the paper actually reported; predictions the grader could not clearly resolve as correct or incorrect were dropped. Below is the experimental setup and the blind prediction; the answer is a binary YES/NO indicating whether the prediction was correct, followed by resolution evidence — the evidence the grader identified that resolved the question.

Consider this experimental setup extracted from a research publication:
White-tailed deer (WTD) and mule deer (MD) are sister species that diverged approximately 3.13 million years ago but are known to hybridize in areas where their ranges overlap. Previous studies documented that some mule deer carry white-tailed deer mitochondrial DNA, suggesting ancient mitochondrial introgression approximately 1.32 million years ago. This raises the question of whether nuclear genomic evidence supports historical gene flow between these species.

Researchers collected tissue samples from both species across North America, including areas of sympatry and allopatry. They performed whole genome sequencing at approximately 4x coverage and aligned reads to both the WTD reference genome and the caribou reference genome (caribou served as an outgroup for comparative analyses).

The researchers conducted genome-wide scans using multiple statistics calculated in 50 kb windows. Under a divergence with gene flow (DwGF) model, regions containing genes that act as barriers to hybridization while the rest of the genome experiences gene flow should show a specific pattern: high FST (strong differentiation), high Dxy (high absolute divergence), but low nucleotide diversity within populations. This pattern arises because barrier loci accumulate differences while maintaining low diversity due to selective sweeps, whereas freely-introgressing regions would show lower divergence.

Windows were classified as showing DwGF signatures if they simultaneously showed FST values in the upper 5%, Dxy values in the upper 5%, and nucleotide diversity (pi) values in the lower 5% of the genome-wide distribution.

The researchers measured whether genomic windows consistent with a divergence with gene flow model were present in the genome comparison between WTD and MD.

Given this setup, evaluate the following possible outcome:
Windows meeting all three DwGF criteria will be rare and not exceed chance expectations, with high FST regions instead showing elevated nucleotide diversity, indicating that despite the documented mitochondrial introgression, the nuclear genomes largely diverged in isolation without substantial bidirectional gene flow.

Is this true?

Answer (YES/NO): NO